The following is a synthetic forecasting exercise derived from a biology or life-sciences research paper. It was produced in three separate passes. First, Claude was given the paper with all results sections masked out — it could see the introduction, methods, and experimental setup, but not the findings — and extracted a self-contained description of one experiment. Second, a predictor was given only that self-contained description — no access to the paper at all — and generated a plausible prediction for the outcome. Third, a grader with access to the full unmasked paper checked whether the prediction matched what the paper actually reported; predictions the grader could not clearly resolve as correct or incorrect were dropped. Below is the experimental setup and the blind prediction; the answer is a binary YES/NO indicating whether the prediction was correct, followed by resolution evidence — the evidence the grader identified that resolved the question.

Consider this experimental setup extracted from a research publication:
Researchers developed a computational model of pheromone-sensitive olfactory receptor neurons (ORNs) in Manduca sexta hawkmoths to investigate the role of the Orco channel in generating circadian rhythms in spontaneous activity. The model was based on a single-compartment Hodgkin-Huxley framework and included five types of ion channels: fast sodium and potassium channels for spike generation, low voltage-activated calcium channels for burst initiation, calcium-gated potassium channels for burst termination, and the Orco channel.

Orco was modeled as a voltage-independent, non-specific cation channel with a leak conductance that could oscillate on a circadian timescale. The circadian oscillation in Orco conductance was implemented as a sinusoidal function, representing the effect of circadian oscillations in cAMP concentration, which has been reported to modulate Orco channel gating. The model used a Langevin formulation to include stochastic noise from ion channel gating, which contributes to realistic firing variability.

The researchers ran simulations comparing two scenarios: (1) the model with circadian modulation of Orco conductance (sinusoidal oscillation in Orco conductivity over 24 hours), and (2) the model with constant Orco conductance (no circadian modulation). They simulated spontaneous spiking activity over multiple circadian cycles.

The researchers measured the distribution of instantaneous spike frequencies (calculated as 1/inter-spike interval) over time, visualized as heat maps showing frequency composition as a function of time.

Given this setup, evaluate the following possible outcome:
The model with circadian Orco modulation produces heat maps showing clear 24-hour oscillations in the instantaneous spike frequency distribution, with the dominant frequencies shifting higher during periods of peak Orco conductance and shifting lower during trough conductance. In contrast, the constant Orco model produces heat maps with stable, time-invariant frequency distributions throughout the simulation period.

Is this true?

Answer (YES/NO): YES